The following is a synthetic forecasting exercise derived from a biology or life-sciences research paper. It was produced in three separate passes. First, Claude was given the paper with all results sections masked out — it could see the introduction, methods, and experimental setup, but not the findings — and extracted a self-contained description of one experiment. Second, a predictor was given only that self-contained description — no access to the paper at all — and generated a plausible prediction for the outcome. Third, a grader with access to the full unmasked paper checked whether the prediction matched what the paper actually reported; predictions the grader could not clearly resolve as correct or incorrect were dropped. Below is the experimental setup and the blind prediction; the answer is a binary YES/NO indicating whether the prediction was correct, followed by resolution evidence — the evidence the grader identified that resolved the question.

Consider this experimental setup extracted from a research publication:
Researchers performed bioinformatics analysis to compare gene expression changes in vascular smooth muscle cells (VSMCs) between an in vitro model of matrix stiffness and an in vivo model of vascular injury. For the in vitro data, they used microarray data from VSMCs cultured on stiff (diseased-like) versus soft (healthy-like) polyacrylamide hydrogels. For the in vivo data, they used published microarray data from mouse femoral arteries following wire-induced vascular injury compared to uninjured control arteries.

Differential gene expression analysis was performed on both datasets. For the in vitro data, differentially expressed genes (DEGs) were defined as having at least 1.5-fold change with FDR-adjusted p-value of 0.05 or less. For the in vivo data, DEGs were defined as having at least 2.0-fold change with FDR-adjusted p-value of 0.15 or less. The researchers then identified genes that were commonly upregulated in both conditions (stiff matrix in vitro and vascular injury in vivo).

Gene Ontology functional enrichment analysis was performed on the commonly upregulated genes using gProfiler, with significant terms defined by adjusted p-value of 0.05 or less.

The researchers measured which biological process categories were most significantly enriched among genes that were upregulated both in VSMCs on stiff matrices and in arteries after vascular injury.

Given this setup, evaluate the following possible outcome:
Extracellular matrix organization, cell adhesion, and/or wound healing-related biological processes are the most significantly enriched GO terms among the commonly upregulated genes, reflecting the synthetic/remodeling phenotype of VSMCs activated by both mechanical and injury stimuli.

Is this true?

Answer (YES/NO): NO